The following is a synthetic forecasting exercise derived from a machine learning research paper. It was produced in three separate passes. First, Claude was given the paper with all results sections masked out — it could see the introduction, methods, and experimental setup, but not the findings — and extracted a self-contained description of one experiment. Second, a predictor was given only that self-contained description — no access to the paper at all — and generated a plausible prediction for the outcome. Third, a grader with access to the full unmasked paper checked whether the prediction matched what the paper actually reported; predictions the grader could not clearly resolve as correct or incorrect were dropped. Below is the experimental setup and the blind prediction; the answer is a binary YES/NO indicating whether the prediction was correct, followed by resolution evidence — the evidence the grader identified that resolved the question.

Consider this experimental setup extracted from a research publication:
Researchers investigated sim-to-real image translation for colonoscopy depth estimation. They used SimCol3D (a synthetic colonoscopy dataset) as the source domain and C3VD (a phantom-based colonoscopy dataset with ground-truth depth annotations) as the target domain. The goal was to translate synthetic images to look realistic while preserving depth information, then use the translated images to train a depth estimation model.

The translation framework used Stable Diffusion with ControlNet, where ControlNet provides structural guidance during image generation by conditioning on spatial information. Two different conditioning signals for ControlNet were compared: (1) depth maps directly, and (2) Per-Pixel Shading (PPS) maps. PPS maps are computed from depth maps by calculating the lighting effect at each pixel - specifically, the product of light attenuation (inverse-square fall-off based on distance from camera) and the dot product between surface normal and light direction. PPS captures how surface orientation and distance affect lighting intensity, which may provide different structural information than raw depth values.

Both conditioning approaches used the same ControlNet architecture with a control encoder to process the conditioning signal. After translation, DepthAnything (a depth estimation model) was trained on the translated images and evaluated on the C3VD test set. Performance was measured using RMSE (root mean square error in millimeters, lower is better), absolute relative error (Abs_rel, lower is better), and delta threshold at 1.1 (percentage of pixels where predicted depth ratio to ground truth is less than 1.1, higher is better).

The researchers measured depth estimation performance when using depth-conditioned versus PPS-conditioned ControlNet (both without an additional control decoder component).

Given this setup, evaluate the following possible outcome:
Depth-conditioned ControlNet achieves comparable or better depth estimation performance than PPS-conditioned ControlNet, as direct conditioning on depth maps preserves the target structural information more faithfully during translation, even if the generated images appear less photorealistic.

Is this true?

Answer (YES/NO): NO